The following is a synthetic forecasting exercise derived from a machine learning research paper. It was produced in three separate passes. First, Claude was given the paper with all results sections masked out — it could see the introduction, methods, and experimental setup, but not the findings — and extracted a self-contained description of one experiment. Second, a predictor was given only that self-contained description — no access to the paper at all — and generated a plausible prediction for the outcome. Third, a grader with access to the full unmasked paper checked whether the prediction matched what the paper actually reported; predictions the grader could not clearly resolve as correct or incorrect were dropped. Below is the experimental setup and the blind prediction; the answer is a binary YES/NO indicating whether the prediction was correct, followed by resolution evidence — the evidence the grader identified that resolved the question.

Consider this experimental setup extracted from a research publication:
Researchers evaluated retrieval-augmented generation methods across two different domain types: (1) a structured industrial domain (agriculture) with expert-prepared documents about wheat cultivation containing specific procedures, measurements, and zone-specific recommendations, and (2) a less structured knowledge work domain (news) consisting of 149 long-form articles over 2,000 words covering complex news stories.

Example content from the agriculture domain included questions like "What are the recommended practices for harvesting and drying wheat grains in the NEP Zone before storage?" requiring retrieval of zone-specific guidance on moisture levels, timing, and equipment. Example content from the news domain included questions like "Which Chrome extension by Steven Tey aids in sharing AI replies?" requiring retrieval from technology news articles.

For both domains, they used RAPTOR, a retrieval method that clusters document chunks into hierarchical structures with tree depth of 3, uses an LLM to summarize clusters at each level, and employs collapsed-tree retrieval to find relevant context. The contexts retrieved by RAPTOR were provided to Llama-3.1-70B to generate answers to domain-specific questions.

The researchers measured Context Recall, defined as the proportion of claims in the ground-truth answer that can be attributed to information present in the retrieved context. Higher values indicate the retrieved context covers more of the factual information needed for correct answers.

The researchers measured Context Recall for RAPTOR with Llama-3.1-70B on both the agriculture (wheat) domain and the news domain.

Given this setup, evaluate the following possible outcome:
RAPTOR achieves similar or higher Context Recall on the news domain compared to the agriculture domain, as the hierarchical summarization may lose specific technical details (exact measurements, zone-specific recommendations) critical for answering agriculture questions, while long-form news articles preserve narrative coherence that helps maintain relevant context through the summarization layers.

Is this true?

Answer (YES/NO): NO